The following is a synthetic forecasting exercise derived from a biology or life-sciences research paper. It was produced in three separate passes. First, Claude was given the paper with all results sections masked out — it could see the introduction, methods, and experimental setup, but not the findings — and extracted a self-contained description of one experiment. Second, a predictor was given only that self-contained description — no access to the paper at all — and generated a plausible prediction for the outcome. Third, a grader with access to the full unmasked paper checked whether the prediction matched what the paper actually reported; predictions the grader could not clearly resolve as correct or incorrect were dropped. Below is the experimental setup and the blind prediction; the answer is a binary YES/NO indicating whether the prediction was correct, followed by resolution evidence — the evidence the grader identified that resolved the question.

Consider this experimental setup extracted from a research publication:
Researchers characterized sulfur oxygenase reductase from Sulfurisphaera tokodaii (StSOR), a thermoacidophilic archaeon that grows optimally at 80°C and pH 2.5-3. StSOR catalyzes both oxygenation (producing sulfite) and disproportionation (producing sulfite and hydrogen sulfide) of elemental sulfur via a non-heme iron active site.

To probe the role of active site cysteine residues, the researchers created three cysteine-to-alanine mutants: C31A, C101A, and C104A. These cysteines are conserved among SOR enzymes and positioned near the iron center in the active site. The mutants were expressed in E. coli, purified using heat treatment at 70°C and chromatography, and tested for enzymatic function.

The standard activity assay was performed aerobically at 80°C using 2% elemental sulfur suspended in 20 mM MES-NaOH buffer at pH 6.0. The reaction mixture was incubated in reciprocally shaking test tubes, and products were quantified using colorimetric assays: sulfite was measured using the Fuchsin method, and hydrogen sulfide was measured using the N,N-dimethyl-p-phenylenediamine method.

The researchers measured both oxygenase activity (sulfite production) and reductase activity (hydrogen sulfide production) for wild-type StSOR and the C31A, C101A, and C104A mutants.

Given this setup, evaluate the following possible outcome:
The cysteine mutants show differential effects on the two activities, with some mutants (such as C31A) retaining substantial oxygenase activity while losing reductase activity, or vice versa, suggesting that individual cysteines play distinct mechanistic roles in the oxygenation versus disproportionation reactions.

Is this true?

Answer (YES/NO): NO